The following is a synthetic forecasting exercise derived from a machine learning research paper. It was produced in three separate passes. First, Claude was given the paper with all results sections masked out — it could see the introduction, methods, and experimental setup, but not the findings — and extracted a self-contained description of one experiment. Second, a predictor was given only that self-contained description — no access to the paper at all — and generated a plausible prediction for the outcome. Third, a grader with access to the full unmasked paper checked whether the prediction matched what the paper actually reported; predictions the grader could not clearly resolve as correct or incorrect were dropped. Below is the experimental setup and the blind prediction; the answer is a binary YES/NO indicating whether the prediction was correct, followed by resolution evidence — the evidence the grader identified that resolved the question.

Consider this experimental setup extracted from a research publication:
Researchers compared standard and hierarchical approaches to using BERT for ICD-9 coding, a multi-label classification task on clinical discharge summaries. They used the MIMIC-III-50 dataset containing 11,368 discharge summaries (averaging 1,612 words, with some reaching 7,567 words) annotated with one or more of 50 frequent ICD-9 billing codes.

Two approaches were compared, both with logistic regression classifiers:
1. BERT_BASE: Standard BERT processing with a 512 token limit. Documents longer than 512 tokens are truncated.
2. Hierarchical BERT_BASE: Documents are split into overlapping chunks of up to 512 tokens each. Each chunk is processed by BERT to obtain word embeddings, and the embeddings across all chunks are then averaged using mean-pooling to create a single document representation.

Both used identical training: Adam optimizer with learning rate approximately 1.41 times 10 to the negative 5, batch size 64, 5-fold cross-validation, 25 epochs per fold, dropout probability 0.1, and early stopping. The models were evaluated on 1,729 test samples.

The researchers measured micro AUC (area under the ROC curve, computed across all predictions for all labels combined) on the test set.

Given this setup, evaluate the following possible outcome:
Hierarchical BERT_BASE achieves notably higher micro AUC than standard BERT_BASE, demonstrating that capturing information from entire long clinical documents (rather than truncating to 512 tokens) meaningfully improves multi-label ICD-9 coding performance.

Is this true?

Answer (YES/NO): NO